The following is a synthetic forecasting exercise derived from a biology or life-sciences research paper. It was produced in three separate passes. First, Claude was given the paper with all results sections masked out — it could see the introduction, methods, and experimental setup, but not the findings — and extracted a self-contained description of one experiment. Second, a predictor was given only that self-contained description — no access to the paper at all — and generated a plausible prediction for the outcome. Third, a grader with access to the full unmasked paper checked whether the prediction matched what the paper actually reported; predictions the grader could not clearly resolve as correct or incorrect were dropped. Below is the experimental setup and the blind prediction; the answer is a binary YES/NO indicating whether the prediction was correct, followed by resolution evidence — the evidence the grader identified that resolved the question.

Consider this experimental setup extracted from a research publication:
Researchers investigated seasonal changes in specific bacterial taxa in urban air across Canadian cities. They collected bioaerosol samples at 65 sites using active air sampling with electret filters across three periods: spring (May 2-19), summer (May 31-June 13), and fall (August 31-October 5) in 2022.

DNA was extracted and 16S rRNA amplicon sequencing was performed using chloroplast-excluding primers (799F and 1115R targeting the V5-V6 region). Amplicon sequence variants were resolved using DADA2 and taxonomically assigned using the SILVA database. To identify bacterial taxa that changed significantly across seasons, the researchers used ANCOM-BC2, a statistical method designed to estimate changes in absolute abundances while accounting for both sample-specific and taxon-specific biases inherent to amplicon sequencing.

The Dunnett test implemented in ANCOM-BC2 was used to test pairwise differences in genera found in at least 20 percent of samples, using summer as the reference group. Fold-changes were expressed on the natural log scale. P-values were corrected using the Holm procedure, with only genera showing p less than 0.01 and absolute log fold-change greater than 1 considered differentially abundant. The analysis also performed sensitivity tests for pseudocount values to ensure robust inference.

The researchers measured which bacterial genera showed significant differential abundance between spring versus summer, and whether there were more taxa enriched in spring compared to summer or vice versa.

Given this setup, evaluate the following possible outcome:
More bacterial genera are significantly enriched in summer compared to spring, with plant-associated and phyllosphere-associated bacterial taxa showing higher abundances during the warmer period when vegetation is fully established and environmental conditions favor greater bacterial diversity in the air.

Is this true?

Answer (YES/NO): NO